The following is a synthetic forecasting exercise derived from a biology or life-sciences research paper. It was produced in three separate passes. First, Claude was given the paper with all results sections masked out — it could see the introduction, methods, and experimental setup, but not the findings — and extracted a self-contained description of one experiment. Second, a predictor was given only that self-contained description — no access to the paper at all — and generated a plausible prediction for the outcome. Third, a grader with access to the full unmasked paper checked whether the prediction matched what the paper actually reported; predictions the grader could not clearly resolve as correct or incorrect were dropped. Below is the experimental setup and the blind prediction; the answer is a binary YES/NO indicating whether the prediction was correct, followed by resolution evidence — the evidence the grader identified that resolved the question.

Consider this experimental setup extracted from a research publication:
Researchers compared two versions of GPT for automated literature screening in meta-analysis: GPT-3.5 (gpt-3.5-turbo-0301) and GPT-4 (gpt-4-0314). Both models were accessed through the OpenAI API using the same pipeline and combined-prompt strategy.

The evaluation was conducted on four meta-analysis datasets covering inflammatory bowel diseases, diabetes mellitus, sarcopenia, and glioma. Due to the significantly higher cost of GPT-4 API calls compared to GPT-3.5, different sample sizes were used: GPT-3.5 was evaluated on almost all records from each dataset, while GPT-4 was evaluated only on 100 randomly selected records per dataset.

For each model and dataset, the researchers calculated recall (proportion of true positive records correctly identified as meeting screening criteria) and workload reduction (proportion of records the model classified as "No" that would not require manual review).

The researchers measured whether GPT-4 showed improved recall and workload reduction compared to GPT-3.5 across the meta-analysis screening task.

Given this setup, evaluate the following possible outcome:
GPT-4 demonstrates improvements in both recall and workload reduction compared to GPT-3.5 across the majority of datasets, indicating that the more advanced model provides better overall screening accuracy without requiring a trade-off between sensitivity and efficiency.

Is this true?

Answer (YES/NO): NO